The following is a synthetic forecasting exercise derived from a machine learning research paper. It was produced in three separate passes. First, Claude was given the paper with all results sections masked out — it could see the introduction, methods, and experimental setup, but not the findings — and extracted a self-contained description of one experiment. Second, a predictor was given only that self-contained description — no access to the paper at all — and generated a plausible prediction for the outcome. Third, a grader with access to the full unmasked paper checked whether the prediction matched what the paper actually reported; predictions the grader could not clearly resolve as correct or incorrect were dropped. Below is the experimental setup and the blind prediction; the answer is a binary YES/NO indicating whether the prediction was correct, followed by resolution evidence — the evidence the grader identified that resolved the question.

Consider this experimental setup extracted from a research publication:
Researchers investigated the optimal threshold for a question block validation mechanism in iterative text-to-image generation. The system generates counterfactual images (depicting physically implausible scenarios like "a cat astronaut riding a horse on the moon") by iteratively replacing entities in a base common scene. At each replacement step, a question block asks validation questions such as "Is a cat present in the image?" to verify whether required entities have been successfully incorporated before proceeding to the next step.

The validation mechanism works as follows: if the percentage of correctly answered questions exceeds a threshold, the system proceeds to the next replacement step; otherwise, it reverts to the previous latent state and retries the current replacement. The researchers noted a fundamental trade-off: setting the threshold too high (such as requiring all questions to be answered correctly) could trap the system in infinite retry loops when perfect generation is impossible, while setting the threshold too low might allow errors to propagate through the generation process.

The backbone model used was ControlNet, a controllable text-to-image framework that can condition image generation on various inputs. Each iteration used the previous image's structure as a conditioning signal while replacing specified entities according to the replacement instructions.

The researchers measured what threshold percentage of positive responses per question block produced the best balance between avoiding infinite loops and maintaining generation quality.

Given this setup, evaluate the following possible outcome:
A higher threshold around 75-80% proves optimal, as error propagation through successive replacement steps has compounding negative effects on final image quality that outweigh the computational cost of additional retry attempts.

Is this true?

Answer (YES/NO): NO